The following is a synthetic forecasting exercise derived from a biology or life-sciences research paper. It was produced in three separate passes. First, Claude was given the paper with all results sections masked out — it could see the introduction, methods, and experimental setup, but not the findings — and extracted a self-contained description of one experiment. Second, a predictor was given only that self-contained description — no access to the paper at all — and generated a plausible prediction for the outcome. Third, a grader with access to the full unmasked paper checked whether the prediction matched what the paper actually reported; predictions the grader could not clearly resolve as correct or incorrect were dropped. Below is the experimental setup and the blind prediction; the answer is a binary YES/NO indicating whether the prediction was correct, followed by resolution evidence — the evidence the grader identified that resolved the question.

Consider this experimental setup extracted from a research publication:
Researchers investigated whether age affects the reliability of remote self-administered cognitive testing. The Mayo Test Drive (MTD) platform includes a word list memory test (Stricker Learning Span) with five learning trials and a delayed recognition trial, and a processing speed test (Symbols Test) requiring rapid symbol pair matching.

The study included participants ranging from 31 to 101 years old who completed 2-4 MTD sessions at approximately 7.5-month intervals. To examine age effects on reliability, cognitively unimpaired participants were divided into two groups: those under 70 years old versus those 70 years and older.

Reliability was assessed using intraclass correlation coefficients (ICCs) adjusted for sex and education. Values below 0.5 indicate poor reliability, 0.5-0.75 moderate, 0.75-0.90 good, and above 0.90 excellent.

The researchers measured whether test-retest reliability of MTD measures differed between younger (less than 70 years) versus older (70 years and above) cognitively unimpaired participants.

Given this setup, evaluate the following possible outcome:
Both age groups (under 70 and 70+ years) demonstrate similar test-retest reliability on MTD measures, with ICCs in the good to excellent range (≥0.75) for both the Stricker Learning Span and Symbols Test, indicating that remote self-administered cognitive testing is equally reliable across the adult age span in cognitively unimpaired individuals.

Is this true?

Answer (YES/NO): NO